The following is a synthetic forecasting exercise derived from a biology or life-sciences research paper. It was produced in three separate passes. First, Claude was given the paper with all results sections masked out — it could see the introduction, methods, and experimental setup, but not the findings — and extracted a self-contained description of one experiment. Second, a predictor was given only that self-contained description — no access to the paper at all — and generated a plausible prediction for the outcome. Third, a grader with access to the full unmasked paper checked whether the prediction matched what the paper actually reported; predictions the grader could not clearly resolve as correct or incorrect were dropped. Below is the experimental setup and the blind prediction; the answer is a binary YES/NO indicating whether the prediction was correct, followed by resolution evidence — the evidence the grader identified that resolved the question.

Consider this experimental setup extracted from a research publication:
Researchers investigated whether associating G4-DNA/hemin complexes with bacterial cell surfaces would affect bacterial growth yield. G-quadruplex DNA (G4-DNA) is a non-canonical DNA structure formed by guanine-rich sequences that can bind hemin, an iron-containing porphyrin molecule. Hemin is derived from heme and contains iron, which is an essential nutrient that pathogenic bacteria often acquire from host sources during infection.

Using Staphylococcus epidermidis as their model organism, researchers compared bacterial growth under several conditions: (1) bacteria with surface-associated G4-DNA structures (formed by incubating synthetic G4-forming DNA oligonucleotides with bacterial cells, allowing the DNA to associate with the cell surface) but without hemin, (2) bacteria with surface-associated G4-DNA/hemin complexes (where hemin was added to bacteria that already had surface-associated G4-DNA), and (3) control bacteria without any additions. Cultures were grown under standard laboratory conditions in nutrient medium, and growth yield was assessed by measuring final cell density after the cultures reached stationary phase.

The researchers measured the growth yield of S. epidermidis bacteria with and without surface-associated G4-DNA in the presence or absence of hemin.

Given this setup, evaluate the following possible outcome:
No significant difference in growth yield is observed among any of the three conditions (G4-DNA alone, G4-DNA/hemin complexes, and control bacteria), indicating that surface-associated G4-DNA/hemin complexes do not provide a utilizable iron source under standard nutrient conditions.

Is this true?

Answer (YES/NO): NO